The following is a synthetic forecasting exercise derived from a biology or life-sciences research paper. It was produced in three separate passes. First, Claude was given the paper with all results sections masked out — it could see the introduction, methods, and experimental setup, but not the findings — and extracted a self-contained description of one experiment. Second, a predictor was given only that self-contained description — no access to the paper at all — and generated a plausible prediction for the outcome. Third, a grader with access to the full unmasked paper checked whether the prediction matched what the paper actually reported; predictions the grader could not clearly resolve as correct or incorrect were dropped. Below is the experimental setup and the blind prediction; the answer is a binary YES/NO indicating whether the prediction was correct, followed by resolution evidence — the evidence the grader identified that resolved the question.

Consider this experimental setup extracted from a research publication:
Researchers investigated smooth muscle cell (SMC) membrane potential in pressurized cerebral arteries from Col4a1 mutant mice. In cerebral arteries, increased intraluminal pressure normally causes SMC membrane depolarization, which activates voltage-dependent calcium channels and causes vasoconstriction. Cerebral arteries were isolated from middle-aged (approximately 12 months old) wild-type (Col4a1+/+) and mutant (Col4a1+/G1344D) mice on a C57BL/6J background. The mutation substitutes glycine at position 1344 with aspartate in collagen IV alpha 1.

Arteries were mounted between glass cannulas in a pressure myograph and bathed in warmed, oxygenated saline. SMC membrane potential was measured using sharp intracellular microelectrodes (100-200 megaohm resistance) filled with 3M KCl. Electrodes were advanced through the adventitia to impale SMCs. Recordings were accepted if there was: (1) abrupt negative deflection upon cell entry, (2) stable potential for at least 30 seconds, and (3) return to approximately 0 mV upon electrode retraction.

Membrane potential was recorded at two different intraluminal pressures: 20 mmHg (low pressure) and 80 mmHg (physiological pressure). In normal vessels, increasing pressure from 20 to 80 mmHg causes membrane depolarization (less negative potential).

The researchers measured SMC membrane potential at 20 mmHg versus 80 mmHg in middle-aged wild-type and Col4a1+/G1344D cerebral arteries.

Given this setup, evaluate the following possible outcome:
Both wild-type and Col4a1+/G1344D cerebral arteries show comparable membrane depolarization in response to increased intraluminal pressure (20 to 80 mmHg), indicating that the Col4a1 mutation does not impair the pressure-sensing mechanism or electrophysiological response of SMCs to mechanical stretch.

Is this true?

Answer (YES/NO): NO